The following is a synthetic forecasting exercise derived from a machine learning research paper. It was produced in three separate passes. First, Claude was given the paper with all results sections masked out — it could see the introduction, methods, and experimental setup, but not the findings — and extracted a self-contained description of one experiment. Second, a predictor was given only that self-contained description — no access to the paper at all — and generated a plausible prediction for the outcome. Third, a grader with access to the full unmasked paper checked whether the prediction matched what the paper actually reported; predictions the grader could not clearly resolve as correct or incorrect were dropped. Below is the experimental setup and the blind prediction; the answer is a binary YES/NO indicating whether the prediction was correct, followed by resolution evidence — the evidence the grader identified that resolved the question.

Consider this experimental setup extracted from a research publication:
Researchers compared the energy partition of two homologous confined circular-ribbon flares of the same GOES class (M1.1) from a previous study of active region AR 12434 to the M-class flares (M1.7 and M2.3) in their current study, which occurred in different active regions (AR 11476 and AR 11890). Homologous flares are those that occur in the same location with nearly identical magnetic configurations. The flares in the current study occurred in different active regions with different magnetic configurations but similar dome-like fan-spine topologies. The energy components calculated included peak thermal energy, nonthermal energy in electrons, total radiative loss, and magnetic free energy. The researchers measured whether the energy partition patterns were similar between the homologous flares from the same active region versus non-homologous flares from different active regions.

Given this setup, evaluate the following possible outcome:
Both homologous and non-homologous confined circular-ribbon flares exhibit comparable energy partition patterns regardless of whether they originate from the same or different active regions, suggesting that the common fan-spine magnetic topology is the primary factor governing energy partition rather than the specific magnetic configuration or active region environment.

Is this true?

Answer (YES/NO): NO